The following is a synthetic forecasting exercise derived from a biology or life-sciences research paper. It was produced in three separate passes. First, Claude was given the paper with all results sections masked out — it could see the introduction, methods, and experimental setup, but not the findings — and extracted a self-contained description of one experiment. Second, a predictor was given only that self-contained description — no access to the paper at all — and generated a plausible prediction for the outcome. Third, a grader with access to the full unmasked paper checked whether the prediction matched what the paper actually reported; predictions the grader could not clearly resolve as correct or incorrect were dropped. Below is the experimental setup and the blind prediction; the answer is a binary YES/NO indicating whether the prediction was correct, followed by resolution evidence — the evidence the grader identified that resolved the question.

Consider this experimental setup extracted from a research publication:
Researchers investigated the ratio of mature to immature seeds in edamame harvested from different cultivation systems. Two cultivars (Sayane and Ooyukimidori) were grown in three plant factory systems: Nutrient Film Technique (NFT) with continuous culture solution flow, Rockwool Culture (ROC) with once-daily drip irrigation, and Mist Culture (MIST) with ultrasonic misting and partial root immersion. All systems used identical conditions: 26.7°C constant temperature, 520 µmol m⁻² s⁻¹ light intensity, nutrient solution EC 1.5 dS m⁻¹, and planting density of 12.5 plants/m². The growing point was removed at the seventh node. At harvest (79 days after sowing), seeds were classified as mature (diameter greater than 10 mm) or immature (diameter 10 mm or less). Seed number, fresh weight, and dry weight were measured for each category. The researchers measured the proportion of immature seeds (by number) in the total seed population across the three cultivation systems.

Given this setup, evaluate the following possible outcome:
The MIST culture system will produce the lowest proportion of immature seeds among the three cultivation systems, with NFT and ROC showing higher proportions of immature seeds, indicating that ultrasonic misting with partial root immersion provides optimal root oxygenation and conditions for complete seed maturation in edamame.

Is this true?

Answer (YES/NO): NO